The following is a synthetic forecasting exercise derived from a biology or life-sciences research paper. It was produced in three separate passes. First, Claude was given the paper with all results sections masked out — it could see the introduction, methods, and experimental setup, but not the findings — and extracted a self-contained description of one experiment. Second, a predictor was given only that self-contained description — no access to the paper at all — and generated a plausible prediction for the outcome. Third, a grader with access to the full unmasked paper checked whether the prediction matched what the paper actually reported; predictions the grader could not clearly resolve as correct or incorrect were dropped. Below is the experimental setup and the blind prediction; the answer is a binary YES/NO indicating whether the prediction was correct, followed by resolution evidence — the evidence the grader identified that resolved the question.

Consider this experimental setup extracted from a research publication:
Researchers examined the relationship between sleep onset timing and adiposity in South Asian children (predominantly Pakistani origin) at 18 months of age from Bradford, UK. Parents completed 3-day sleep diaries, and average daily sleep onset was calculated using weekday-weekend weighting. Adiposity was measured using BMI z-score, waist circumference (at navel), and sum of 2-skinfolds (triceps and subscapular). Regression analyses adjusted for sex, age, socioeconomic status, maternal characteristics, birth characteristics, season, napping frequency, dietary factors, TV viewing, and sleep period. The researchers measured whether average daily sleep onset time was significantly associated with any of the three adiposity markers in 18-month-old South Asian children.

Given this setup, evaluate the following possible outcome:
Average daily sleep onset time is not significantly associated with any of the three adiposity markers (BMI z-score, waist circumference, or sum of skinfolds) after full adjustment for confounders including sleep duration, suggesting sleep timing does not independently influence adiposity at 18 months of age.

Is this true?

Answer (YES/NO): YES